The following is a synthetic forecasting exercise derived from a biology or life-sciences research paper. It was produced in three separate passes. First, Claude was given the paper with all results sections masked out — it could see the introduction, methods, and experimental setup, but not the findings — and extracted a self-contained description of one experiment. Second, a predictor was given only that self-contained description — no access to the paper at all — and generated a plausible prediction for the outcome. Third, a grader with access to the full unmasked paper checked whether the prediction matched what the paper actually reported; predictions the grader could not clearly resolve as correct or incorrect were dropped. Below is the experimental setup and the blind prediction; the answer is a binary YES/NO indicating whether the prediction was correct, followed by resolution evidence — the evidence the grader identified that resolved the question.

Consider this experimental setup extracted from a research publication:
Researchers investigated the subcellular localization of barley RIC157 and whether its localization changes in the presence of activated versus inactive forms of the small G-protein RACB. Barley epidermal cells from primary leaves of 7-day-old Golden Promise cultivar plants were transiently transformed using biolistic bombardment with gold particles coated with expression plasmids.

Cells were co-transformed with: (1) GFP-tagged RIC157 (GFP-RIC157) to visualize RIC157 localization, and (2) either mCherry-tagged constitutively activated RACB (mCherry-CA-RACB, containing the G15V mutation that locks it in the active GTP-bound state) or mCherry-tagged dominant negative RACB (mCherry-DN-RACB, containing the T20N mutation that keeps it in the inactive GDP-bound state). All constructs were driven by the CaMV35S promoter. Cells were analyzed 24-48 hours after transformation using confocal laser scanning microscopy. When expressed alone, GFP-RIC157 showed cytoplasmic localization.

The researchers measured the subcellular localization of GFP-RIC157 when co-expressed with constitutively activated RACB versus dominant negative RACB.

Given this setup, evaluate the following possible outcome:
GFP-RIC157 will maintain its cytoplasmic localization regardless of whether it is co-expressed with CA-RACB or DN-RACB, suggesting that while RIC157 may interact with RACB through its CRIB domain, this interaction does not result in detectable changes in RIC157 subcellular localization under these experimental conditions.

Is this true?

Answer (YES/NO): NO